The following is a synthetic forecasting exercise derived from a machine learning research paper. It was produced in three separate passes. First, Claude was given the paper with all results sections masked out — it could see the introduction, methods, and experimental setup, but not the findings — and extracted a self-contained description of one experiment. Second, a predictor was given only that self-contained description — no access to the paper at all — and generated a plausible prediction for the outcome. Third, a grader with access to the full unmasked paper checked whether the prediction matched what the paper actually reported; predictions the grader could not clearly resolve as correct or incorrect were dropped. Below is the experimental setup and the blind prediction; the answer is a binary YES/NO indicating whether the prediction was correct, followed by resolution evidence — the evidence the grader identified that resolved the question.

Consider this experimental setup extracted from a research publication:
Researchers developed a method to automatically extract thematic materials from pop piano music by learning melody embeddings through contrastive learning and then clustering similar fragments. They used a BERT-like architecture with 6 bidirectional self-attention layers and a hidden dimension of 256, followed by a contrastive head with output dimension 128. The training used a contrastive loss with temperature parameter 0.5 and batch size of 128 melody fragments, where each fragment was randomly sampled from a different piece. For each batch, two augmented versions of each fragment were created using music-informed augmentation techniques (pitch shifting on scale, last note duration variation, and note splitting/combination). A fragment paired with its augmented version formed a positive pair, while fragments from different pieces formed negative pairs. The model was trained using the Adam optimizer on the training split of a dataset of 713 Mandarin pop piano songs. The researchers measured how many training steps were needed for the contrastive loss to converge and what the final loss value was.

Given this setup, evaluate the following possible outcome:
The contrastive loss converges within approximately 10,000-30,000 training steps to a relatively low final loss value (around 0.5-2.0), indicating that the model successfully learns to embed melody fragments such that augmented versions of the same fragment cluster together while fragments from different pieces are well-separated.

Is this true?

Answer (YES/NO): NO